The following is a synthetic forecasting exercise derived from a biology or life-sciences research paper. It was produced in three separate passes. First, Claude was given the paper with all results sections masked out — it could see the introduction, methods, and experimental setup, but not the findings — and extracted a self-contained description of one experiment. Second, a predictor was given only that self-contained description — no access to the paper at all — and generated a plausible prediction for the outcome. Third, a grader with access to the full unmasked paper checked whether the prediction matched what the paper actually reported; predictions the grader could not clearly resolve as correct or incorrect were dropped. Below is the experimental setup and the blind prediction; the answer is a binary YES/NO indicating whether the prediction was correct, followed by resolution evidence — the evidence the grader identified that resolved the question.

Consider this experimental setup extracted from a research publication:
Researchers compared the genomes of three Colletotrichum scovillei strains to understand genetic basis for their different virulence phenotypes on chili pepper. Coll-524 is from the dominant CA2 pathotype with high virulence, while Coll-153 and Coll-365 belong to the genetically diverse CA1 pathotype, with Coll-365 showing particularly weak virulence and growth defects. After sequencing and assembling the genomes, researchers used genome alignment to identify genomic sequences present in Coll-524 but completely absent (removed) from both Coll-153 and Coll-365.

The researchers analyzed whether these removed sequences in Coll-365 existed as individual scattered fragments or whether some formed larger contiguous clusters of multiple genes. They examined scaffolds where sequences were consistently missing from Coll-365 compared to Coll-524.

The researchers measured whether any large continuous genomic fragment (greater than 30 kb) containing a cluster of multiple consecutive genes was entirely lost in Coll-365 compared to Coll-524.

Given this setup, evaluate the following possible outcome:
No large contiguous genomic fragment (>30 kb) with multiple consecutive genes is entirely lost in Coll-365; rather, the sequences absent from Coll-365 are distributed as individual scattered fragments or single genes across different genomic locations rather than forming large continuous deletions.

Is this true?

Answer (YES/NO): NO